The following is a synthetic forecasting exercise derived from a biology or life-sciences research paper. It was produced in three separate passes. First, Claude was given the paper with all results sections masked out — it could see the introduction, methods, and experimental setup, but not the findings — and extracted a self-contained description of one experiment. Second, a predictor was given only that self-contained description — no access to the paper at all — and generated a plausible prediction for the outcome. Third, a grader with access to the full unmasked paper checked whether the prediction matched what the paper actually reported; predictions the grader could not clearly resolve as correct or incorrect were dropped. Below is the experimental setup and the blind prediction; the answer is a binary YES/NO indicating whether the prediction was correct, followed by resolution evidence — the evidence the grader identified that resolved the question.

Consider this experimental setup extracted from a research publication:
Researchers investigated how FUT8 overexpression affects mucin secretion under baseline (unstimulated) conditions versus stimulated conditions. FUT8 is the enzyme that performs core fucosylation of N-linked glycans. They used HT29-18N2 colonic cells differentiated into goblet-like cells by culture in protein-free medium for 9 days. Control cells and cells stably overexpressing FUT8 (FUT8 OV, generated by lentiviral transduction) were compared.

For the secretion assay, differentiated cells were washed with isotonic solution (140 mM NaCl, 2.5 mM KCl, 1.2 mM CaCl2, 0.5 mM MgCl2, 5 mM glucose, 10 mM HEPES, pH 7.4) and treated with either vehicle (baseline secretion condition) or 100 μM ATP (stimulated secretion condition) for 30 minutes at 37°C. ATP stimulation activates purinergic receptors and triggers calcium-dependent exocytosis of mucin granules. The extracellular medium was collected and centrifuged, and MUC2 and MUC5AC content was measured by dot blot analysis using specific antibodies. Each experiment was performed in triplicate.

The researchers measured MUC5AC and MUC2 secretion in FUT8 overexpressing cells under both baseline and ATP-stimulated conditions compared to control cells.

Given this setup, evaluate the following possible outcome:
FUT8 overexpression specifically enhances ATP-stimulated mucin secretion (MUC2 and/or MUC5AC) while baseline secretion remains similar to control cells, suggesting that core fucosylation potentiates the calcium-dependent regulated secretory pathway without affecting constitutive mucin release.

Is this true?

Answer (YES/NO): NO